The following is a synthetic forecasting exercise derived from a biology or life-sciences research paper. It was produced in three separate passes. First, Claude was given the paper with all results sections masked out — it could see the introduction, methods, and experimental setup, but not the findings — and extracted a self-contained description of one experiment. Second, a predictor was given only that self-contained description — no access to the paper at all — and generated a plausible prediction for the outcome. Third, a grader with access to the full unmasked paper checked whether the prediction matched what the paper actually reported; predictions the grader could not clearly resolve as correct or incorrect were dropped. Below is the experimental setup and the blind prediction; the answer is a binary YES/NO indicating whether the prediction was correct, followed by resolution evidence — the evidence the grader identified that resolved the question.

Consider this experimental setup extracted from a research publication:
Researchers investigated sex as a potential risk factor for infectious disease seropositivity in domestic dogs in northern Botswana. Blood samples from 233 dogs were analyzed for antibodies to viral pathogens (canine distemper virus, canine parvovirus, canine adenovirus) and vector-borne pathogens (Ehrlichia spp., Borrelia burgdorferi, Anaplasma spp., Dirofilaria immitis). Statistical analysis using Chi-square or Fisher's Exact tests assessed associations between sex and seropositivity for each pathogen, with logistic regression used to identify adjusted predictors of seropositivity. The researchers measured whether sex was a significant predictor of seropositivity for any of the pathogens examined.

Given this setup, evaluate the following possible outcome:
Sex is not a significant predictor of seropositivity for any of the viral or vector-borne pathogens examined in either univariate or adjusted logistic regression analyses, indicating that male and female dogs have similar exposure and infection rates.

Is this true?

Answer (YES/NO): YES